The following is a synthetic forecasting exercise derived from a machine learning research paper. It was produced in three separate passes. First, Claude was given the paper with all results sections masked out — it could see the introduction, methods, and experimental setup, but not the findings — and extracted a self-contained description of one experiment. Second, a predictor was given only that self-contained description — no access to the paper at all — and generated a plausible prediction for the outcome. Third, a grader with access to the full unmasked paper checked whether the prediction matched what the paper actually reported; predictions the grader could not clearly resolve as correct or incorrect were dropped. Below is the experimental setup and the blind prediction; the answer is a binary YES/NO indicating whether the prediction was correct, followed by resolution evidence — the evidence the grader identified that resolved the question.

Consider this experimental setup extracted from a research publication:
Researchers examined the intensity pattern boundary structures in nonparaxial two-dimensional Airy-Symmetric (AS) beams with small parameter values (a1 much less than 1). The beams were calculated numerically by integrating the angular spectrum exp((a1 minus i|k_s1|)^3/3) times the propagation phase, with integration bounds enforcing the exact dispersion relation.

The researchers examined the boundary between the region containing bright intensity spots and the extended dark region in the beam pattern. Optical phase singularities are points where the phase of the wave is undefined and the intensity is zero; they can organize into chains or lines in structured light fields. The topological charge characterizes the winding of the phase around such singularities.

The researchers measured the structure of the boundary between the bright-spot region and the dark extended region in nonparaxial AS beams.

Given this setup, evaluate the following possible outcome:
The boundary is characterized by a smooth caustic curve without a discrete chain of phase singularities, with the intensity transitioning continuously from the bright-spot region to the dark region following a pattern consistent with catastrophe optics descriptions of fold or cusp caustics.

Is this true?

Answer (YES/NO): NO